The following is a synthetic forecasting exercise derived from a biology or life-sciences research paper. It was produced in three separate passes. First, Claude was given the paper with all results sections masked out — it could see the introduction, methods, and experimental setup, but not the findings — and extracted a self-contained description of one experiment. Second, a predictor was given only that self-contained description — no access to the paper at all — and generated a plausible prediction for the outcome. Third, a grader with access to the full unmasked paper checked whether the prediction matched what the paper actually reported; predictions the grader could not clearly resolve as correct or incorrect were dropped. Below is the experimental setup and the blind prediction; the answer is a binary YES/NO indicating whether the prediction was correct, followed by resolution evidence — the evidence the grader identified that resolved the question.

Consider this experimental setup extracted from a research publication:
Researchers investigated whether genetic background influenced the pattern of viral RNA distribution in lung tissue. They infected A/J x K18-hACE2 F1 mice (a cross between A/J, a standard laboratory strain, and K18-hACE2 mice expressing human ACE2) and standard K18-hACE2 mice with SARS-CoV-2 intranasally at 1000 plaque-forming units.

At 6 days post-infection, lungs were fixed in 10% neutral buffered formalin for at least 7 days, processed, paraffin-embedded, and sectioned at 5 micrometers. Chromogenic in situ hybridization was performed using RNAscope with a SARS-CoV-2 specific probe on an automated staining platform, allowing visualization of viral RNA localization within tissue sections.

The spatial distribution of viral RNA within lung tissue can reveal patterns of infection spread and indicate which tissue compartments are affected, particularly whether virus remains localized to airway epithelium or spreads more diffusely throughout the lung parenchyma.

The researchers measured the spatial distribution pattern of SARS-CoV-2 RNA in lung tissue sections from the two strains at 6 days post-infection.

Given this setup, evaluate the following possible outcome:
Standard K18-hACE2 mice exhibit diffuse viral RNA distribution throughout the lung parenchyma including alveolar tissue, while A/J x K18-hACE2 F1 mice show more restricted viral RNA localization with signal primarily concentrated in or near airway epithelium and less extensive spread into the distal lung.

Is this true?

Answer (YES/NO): NO